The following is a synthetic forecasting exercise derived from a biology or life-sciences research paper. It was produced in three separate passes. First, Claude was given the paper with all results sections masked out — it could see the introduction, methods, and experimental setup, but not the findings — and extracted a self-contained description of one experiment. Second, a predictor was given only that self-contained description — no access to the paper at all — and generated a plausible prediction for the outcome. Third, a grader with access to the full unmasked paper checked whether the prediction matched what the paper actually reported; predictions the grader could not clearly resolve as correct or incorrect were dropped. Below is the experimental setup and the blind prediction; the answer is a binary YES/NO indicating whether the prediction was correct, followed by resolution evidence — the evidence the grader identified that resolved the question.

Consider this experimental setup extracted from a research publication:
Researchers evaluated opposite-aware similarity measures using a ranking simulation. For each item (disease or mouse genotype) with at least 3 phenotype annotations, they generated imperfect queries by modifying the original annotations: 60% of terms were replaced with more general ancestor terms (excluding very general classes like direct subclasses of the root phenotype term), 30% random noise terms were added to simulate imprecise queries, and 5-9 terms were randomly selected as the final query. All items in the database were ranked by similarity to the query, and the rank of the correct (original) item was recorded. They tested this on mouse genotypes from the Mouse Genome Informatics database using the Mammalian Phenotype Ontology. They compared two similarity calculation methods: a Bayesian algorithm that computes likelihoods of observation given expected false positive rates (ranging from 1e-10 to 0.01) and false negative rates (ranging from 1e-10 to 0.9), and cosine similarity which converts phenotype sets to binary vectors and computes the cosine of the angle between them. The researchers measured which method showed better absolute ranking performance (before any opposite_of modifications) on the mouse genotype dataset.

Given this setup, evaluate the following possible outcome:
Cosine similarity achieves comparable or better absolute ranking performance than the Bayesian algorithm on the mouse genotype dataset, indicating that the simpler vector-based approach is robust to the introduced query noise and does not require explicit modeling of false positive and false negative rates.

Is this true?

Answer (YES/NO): NO